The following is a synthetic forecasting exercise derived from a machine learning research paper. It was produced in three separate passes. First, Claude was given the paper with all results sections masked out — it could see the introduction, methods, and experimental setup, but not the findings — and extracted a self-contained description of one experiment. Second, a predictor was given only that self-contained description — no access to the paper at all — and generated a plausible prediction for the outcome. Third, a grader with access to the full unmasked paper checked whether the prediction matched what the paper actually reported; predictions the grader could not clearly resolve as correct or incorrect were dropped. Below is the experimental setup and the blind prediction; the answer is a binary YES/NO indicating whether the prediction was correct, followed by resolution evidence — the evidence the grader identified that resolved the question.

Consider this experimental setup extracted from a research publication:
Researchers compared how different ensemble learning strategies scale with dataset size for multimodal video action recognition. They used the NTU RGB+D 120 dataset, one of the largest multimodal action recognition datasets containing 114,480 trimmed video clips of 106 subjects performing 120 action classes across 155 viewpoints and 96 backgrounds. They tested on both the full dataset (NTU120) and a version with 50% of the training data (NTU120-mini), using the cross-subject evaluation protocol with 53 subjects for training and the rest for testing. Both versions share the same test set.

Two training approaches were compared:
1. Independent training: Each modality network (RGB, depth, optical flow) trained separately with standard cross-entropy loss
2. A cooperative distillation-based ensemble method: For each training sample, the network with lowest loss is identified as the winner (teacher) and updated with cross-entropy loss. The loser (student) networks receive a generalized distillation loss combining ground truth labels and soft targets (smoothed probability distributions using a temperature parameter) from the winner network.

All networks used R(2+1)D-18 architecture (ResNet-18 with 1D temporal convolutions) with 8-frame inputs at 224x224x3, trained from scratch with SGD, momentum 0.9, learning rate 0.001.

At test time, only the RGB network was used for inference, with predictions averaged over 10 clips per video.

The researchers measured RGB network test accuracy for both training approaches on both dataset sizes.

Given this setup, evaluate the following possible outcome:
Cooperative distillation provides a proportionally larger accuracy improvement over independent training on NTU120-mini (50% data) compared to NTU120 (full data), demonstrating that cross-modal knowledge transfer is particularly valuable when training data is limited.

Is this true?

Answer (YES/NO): YES